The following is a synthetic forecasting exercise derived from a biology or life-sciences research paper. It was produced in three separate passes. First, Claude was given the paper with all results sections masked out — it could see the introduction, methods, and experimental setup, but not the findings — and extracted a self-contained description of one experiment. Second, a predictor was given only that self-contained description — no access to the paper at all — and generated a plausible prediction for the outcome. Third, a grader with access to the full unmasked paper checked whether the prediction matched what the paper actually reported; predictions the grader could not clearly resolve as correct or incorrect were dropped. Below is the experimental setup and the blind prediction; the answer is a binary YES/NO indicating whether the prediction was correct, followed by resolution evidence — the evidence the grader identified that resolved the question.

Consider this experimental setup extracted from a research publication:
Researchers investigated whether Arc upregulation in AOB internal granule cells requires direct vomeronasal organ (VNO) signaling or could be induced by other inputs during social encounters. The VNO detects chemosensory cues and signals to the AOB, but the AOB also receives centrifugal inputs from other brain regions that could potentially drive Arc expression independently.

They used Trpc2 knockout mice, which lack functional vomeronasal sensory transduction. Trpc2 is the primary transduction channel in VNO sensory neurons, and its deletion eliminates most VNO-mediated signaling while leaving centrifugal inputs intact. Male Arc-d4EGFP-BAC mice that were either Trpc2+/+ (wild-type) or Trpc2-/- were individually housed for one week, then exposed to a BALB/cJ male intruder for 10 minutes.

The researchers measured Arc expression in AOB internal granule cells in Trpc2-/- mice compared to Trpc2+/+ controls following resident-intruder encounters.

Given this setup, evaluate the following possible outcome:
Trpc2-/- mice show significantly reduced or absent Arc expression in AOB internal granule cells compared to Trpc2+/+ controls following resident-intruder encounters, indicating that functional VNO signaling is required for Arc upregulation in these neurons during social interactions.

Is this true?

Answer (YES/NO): YES